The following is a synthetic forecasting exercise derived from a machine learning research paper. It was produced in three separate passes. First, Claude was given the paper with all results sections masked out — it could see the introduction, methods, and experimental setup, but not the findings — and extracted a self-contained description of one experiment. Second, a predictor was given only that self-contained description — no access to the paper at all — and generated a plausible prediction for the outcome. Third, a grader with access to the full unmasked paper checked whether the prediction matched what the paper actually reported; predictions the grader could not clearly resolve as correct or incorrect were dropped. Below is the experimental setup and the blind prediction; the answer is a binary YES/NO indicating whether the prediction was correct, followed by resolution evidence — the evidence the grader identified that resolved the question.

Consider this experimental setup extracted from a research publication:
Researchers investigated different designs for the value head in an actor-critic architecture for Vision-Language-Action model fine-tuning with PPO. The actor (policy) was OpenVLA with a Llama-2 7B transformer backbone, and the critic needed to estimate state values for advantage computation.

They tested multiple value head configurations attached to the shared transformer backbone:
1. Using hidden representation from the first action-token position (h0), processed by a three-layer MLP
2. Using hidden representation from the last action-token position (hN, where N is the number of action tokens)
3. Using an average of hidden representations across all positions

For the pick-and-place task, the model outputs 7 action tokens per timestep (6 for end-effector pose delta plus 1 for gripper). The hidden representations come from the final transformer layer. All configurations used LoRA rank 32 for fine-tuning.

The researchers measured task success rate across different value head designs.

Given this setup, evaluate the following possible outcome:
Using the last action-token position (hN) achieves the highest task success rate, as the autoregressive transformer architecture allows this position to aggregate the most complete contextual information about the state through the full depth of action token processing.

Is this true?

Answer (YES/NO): NO